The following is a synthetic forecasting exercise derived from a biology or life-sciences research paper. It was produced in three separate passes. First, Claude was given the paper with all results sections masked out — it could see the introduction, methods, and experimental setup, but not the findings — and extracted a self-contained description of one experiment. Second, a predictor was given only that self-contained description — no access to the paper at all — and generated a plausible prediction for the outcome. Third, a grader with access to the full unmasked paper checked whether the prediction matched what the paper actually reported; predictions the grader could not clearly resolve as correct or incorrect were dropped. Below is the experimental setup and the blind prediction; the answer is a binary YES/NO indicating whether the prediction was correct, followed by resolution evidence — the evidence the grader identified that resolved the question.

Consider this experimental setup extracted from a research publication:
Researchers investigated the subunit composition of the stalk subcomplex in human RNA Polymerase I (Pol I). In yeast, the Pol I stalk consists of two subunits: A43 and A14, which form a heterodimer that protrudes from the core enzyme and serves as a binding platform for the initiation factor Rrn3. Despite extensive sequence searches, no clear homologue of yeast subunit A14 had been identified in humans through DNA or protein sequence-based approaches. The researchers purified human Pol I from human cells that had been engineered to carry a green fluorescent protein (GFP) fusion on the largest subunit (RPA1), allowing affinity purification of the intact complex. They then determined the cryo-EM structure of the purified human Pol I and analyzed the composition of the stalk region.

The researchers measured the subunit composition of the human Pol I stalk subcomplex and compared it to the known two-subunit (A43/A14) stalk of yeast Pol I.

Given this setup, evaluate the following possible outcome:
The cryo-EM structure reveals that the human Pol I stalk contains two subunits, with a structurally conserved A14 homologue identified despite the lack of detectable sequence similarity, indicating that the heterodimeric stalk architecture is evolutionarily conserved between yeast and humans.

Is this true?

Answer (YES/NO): NO